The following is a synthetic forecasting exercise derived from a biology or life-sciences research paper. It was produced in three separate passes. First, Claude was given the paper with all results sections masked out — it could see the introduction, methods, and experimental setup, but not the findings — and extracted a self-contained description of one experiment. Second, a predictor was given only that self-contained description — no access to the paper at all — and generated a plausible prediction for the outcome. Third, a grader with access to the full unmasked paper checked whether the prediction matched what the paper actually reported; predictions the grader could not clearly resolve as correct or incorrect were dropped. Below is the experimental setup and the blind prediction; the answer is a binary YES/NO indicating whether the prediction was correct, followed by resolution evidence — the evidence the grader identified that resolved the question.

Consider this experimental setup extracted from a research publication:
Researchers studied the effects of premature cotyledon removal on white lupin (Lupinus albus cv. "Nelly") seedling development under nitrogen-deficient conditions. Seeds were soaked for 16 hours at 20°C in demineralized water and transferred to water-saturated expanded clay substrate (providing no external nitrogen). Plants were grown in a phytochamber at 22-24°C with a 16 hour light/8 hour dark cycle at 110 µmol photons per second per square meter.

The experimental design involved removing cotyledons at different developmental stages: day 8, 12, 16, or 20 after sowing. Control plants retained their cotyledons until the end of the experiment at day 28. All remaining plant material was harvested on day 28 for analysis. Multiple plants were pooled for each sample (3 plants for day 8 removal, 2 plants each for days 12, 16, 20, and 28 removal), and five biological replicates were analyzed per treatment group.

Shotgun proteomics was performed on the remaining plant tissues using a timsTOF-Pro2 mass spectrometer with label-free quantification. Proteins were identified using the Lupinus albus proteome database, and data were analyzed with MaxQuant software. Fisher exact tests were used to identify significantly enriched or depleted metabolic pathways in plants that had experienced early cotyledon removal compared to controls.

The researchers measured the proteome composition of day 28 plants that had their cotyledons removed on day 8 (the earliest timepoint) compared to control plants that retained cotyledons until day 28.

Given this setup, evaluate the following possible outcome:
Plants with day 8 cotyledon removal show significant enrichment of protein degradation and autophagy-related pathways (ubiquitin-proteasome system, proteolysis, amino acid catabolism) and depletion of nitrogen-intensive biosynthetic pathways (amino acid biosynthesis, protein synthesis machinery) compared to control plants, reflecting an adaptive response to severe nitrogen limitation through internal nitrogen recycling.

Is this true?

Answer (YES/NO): YES